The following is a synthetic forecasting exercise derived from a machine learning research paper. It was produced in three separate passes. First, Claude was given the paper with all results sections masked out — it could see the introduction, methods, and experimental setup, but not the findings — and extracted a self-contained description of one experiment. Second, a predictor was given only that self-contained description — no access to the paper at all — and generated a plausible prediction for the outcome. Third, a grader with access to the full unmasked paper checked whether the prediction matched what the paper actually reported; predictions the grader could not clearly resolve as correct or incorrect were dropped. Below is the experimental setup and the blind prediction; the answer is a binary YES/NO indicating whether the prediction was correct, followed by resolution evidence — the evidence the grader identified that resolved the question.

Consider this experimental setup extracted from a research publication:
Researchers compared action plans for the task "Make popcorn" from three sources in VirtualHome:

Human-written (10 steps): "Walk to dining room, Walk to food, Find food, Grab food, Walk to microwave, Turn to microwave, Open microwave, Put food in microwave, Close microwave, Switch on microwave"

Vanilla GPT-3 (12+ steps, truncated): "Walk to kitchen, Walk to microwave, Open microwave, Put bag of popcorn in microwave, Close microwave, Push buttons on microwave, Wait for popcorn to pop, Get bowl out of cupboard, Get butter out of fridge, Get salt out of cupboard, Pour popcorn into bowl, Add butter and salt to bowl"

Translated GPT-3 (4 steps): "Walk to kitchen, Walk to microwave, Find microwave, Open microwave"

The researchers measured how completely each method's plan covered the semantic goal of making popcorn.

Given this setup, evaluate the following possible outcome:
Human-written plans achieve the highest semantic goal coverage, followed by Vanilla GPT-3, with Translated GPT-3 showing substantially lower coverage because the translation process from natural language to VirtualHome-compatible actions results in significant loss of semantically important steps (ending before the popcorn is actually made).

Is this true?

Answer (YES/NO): NO